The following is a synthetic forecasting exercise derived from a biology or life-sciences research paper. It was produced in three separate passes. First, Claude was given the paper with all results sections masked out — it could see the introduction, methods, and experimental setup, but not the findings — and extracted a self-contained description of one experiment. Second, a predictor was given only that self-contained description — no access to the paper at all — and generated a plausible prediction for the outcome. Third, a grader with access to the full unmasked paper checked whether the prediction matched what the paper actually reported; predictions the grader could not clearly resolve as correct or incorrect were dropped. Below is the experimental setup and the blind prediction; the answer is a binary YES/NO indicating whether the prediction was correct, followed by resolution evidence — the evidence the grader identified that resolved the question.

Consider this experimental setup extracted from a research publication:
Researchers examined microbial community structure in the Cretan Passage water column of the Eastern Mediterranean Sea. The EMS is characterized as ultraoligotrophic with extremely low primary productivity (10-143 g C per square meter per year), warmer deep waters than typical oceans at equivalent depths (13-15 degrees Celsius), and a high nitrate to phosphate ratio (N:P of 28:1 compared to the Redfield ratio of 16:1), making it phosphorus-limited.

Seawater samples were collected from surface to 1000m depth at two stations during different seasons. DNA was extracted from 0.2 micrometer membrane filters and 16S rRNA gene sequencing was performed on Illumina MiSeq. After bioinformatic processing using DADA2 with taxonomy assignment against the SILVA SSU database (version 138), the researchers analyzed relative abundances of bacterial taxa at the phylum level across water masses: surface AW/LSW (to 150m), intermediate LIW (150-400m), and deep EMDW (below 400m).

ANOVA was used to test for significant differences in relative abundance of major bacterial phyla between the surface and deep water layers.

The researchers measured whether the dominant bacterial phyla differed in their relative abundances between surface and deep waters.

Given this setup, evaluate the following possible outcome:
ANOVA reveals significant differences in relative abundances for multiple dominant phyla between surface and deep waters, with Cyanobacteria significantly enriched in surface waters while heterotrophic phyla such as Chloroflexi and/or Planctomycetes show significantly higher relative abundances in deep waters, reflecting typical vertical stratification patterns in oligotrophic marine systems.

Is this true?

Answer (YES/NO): YES